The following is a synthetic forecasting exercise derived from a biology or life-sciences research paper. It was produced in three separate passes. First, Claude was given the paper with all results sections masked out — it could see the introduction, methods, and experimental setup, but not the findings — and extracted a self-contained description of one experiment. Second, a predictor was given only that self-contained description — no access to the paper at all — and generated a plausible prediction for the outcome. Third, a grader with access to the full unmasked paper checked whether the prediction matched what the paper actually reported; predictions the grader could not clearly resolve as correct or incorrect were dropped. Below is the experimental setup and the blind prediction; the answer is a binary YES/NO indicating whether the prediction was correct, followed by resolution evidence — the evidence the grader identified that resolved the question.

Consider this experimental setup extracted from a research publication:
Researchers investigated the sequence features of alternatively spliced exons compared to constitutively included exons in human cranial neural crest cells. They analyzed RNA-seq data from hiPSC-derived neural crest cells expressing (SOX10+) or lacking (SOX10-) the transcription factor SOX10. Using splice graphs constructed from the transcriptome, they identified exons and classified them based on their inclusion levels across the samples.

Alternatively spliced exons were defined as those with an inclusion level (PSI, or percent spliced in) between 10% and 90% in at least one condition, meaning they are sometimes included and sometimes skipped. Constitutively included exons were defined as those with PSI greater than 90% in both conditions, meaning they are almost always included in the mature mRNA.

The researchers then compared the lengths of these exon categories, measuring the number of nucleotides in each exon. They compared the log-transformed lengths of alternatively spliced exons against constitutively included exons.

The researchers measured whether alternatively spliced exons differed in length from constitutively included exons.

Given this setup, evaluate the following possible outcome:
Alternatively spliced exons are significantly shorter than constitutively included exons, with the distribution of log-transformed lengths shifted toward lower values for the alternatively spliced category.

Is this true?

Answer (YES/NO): NO